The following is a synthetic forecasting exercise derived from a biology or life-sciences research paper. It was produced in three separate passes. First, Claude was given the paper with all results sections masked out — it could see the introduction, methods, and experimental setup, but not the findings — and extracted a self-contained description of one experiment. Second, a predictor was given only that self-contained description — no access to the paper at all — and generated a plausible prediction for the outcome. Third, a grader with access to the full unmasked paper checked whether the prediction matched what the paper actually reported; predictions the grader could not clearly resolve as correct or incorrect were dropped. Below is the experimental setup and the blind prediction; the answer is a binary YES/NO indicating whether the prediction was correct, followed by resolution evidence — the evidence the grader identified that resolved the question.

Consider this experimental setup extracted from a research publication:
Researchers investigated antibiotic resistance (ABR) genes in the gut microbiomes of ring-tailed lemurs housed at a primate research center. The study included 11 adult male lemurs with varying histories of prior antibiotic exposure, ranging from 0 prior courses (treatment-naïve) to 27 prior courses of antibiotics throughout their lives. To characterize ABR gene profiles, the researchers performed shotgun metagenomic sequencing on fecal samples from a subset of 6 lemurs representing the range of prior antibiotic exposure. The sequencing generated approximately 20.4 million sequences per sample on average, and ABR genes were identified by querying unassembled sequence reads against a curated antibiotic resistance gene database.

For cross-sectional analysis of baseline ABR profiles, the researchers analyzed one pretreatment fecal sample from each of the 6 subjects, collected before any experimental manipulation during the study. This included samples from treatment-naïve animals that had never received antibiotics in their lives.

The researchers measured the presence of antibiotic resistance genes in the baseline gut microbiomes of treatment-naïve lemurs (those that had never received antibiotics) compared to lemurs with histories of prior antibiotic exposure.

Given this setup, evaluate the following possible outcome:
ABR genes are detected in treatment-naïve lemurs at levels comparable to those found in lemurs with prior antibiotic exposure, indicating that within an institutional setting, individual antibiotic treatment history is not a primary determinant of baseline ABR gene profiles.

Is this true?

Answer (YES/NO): YES